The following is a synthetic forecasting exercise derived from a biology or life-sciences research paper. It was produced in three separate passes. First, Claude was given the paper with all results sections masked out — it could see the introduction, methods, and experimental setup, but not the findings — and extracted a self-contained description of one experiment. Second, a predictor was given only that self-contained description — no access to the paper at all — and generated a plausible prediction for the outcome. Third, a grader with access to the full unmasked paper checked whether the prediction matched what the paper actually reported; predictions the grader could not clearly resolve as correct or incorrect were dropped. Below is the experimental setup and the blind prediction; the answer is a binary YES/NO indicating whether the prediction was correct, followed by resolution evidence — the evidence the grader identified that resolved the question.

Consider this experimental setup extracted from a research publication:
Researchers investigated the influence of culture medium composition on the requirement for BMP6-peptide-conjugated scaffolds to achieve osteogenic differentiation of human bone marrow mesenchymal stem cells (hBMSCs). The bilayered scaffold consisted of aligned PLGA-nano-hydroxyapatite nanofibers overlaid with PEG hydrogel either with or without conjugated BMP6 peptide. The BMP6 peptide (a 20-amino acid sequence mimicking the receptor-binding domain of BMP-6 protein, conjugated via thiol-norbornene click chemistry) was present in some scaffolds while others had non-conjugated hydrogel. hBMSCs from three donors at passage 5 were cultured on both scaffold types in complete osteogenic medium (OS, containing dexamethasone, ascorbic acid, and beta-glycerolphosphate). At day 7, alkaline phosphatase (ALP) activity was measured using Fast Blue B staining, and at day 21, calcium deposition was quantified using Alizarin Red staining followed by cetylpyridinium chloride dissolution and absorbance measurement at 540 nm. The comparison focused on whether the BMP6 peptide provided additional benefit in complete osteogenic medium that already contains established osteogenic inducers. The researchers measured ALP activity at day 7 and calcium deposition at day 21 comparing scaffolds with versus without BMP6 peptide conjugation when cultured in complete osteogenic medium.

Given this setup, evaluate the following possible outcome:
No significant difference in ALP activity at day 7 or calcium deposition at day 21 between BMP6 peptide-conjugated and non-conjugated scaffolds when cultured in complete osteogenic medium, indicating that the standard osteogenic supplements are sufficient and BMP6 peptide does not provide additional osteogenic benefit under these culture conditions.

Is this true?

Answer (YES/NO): NO